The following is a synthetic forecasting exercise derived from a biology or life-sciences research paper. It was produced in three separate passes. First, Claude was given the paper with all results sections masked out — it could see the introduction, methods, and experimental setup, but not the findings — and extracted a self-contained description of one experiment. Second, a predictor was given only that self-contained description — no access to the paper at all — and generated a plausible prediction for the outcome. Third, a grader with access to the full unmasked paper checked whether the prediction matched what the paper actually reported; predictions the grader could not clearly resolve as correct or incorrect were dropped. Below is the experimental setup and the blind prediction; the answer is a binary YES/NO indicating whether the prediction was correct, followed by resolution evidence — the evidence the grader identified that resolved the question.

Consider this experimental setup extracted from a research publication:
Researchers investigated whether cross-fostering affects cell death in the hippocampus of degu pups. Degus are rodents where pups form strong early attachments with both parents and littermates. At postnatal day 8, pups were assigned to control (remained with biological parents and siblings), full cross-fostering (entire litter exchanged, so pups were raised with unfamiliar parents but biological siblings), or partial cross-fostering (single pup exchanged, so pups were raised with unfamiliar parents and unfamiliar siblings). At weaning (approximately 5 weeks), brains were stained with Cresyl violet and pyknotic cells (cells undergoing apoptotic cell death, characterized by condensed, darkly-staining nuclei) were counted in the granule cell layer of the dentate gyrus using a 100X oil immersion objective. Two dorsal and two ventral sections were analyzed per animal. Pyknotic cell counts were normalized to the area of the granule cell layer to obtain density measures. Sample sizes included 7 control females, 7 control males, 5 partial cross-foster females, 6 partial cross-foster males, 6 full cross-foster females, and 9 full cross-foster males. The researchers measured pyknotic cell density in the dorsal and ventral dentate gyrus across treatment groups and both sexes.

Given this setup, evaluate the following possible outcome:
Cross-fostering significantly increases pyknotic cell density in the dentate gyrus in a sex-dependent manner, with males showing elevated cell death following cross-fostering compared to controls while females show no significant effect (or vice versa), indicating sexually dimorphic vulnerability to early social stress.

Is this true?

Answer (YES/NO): NO